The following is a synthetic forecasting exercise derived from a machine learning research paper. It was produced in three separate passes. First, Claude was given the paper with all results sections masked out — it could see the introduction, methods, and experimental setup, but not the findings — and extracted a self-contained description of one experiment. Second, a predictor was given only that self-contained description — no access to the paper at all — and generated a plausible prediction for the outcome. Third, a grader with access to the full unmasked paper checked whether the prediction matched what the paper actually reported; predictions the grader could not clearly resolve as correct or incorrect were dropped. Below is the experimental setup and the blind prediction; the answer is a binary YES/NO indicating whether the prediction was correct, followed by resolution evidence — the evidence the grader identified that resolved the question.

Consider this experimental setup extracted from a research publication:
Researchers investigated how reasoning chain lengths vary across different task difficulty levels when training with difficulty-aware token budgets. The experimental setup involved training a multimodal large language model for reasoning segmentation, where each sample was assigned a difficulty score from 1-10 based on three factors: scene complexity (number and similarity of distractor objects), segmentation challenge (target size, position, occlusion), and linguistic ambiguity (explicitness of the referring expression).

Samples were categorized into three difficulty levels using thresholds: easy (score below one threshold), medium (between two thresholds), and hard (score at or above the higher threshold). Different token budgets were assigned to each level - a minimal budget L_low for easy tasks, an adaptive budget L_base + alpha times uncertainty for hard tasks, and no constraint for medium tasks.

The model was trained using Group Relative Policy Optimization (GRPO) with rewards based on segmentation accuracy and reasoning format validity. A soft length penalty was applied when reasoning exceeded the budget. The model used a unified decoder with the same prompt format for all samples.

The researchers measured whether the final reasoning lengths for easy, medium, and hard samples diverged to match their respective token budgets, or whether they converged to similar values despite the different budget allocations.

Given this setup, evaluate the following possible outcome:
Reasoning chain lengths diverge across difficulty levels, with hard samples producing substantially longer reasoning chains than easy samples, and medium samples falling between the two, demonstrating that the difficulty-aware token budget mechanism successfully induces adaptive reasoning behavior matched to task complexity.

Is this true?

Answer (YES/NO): NO